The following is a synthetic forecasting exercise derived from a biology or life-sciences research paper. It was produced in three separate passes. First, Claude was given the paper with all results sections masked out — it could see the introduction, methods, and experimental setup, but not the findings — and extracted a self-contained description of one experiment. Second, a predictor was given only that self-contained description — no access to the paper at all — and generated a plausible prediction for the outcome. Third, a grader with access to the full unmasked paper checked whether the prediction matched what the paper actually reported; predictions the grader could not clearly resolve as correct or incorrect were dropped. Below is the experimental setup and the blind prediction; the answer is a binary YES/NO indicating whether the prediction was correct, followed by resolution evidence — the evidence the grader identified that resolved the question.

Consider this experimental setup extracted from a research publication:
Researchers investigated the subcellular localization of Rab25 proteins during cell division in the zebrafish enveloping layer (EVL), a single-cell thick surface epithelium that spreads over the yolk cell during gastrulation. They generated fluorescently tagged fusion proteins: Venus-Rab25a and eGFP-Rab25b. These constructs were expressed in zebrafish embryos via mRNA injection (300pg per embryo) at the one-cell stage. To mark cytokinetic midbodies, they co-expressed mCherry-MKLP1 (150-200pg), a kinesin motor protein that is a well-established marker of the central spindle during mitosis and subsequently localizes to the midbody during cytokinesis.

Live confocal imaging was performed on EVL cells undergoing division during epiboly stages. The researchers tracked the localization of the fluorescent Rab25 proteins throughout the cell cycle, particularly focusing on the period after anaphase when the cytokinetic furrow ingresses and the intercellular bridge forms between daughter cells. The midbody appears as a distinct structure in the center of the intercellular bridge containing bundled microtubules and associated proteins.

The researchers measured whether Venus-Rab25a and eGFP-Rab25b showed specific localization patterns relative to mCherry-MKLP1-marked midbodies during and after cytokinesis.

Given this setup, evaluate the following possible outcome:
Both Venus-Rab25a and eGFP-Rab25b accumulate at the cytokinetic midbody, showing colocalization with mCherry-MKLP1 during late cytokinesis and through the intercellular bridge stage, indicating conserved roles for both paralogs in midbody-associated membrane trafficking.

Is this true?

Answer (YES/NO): NO